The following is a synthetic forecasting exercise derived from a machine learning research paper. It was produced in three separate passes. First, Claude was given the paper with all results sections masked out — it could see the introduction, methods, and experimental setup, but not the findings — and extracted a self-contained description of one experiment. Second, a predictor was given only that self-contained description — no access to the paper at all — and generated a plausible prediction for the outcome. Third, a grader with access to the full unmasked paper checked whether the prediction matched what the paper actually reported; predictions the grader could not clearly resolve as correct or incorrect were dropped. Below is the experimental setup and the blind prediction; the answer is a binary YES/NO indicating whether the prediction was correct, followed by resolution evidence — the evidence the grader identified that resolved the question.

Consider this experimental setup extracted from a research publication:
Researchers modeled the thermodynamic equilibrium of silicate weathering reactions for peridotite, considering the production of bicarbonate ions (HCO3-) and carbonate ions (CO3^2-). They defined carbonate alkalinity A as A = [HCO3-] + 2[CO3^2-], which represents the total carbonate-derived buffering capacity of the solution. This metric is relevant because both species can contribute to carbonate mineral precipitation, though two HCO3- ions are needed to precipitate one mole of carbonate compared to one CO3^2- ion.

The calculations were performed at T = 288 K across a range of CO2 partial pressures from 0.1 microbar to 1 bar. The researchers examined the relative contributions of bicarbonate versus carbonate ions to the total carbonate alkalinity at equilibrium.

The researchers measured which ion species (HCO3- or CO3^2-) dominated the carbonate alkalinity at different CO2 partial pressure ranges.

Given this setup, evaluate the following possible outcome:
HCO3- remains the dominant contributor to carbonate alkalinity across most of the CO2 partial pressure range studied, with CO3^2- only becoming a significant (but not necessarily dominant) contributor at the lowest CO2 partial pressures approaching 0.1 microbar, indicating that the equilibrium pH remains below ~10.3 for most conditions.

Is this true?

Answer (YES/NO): NO